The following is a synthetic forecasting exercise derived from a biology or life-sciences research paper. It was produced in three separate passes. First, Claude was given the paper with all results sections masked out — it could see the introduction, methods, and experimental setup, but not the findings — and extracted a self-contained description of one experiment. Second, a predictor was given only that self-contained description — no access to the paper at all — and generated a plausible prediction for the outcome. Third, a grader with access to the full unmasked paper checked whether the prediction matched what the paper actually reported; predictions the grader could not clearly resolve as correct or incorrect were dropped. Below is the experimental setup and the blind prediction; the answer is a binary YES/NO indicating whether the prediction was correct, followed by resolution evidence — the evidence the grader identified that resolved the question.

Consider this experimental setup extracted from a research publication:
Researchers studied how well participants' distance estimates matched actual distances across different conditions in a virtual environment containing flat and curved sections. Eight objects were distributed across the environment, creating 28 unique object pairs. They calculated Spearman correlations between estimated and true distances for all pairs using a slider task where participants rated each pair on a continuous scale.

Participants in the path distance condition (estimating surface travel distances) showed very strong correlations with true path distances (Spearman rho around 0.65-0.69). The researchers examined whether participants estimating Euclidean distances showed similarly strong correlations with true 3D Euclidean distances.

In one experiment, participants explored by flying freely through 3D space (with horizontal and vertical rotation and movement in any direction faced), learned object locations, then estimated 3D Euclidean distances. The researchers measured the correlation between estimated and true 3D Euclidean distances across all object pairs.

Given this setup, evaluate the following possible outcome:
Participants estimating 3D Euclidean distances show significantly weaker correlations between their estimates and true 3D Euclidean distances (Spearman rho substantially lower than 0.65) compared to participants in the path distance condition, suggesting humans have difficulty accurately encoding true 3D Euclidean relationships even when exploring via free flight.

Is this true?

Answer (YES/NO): YES